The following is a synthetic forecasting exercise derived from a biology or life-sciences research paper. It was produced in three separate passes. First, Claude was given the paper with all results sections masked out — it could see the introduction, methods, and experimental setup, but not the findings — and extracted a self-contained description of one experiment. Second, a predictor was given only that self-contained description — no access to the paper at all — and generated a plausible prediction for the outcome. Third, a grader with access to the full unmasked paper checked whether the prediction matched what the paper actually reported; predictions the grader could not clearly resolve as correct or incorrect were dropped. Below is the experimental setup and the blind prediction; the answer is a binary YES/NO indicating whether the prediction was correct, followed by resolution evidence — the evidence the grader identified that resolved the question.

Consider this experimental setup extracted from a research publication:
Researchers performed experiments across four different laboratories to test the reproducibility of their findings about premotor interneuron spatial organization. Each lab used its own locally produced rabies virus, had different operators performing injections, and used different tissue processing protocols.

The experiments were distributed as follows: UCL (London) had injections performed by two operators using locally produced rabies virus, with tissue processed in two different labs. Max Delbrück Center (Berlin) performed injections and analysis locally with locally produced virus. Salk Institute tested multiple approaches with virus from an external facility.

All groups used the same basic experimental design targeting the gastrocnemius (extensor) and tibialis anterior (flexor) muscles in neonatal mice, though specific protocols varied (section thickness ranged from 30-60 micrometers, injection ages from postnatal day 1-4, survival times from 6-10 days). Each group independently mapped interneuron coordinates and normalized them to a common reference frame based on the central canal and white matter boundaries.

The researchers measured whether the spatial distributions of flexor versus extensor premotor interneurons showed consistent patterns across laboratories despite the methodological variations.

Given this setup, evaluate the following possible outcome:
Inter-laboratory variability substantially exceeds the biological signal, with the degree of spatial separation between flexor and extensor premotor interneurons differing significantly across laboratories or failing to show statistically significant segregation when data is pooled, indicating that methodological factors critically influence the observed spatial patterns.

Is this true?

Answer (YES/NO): NO